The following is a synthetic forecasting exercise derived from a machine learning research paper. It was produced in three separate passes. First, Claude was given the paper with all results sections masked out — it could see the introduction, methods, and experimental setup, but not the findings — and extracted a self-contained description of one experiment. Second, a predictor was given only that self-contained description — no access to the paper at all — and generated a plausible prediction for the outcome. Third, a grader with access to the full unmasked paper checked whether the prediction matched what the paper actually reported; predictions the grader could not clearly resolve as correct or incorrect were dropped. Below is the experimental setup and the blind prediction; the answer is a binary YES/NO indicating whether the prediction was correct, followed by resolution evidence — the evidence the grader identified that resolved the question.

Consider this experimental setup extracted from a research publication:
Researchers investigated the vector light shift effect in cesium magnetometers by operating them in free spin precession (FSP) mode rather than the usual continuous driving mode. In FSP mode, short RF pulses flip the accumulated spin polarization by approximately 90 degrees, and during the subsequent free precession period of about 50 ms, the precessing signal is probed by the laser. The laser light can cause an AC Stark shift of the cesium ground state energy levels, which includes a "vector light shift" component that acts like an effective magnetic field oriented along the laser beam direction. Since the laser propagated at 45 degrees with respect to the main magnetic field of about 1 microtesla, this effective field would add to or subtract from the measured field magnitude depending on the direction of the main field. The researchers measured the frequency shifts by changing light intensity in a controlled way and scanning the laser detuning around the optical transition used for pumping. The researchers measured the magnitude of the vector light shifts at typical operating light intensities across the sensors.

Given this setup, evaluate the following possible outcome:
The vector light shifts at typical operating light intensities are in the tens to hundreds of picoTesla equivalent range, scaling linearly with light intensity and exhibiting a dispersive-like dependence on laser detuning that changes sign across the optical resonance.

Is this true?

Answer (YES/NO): NO